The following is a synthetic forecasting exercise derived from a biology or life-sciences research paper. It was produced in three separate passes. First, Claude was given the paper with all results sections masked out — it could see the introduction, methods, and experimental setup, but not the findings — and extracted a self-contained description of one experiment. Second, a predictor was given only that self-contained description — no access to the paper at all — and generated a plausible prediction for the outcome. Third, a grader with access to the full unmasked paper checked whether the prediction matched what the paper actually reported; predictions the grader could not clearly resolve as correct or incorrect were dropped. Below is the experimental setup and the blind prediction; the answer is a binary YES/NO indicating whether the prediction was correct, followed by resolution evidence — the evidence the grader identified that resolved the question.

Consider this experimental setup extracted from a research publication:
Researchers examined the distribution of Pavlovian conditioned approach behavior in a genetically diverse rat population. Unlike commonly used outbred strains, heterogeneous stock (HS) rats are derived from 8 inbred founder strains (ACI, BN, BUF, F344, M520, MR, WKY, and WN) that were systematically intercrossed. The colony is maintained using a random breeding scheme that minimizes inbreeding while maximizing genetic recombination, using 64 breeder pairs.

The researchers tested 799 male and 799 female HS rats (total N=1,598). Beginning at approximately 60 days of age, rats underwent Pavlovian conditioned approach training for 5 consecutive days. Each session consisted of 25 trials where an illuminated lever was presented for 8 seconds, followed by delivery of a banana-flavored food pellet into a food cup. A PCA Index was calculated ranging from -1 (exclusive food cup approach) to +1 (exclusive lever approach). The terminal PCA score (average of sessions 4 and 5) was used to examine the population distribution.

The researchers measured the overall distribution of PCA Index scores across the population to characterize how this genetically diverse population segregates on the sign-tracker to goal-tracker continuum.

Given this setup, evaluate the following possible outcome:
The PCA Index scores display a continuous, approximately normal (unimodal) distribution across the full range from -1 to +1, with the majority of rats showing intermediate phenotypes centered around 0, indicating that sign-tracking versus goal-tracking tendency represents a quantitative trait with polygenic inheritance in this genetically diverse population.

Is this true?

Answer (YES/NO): NO